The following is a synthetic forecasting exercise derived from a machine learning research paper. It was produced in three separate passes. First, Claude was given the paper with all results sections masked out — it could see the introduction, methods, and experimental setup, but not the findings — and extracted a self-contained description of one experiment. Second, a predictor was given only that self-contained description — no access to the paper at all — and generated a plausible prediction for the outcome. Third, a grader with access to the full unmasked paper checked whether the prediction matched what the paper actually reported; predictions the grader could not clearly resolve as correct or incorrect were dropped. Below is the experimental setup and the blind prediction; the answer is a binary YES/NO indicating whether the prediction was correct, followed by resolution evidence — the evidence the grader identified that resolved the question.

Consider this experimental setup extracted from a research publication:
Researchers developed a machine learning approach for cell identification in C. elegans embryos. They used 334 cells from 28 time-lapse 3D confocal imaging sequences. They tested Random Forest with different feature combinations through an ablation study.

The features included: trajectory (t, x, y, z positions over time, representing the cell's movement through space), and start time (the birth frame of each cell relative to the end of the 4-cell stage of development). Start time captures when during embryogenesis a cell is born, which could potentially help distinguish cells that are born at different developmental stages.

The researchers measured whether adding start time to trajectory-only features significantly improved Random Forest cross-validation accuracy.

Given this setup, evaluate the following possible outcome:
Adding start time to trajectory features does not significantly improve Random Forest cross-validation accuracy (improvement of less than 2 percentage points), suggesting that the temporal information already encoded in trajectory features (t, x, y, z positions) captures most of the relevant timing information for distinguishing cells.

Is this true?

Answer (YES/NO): YES